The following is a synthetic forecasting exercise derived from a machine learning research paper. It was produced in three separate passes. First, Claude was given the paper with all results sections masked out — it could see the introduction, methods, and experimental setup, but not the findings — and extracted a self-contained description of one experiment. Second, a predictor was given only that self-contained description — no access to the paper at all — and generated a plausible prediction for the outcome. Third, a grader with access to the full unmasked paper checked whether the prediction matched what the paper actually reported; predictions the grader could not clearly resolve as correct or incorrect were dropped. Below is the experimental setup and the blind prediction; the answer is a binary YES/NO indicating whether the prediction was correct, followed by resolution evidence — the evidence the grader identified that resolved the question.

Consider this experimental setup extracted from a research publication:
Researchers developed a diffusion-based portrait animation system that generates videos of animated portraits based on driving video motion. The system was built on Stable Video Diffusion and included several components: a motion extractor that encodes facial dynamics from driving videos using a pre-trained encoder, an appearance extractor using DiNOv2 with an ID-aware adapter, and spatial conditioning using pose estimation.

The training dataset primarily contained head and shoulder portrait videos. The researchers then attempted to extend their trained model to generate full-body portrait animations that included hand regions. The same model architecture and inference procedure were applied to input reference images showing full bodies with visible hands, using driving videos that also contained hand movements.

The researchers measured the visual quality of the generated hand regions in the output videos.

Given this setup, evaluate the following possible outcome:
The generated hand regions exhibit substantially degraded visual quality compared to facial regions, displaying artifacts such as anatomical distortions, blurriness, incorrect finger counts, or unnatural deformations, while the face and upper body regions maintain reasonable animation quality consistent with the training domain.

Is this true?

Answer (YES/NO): YES